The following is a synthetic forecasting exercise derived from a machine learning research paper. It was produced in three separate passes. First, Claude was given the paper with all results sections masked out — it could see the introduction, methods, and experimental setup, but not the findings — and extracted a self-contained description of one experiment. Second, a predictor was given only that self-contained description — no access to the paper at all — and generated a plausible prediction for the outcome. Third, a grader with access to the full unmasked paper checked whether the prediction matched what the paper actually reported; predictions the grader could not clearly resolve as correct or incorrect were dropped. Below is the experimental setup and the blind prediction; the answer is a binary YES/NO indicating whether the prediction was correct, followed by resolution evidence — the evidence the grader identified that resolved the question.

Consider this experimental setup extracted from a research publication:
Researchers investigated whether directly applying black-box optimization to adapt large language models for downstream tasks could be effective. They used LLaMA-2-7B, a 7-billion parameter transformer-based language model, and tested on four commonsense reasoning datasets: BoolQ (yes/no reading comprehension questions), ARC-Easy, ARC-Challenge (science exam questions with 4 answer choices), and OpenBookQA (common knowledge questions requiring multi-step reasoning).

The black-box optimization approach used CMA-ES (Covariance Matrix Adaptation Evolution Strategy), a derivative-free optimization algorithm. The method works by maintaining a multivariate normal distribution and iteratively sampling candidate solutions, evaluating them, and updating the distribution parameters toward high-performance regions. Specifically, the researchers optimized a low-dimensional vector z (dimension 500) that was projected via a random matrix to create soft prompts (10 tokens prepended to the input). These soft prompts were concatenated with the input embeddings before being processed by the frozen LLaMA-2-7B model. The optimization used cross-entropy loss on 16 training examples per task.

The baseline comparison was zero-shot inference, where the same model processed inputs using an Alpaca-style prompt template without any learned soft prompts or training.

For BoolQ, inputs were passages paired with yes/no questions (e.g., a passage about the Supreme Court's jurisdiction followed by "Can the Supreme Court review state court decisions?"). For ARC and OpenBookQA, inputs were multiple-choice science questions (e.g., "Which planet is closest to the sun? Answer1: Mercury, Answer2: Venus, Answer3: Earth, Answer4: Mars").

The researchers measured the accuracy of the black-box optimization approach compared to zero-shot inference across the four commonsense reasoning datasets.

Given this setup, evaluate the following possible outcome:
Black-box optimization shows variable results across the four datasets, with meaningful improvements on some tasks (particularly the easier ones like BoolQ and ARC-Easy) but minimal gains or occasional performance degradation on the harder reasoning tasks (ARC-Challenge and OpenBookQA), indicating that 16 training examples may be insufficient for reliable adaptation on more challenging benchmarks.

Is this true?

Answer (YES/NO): NO